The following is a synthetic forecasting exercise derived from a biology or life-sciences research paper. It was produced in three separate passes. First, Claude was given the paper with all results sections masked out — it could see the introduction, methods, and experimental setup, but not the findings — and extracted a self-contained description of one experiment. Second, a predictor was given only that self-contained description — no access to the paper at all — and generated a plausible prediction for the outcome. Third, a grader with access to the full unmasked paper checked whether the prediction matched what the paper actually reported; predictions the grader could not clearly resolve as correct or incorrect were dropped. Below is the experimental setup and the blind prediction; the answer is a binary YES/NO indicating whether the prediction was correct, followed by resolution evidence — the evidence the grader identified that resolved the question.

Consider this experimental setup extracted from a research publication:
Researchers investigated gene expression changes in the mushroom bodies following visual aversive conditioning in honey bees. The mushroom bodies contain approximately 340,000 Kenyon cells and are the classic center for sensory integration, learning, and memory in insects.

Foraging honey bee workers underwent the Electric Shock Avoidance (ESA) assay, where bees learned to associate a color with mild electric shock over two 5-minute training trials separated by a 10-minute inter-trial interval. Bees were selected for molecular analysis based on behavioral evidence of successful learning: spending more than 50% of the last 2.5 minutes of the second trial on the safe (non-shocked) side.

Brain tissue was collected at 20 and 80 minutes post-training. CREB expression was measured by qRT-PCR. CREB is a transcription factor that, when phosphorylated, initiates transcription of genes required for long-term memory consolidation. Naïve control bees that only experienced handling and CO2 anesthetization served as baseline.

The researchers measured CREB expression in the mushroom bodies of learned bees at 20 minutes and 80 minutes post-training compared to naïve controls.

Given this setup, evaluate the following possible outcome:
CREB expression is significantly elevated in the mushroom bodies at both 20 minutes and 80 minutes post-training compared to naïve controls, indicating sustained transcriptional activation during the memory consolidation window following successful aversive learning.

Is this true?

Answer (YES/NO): NO